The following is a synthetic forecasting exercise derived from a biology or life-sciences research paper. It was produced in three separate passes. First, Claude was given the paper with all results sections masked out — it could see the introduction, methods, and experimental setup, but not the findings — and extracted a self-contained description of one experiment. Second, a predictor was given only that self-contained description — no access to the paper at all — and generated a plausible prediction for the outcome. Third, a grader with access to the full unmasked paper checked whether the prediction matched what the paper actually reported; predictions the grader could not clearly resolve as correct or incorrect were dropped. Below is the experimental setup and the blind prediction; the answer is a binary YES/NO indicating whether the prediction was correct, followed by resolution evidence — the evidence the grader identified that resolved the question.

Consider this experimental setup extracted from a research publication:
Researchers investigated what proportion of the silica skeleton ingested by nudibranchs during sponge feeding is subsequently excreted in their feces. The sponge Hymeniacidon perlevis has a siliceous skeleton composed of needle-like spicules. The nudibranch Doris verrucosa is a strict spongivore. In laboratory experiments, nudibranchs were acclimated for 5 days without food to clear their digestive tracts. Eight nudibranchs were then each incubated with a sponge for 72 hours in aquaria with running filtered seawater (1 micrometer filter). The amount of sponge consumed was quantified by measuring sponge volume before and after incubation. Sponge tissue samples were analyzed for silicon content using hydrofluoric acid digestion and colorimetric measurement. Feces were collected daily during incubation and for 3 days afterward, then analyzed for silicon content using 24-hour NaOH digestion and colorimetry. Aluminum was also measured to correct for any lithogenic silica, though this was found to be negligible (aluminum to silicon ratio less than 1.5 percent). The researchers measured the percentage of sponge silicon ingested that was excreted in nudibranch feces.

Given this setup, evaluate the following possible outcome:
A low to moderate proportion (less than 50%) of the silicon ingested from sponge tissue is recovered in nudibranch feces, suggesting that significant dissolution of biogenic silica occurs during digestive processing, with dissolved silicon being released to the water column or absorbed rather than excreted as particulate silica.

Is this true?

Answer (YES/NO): NO